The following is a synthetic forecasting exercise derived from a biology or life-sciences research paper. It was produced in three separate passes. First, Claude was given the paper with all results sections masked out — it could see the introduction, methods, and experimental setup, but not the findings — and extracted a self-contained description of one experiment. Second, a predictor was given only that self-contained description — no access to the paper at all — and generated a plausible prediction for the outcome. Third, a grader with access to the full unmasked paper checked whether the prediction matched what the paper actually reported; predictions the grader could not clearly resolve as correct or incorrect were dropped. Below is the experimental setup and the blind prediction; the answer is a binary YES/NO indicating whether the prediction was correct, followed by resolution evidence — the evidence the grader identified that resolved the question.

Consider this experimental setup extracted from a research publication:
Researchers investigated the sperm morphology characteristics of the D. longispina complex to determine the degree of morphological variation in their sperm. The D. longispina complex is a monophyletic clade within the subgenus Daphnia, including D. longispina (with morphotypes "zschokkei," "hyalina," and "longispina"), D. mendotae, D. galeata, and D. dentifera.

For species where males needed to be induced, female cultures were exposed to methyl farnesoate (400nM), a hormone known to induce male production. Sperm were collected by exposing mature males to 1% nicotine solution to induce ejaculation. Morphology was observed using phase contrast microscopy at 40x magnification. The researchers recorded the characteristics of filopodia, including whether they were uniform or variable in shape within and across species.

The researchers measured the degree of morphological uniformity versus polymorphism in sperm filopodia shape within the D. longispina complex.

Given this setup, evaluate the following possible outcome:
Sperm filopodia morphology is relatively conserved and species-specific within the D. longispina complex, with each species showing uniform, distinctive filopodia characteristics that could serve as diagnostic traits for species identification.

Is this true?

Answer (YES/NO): NO